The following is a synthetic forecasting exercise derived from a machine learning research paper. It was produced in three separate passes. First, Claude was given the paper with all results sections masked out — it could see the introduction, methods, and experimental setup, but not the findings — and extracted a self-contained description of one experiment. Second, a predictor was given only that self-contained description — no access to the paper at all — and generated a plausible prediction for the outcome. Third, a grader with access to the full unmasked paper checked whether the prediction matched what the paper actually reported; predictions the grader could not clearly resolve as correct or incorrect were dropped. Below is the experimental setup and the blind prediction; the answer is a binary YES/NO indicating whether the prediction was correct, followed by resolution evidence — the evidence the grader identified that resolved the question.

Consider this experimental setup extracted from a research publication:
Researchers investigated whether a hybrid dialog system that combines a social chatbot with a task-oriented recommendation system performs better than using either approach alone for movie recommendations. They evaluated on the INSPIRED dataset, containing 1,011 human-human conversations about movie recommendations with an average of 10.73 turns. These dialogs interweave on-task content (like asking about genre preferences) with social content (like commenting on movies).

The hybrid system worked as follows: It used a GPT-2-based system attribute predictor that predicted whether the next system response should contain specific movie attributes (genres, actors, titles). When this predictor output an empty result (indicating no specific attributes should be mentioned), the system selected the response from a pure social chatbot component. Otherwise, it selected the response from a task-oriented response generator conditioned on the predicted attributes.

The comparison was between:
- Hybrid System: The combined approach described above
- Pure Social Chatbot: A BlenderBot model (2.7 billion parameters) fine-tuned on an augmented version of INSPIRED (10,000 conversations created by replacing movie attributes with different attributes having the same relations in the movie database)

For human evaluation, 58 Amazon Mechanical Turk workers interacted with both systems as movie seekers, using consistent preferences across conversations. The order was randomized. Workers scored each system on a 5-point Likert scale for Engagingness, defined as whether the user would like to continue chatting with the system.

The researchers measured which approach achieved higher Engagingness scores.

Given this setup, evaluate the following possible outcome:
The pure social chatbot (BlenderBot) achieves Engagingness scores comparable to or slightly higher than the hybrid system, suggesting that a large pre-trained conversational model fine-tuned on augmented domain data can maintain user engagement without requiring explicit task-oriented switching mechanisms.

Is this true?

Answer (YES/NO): YES